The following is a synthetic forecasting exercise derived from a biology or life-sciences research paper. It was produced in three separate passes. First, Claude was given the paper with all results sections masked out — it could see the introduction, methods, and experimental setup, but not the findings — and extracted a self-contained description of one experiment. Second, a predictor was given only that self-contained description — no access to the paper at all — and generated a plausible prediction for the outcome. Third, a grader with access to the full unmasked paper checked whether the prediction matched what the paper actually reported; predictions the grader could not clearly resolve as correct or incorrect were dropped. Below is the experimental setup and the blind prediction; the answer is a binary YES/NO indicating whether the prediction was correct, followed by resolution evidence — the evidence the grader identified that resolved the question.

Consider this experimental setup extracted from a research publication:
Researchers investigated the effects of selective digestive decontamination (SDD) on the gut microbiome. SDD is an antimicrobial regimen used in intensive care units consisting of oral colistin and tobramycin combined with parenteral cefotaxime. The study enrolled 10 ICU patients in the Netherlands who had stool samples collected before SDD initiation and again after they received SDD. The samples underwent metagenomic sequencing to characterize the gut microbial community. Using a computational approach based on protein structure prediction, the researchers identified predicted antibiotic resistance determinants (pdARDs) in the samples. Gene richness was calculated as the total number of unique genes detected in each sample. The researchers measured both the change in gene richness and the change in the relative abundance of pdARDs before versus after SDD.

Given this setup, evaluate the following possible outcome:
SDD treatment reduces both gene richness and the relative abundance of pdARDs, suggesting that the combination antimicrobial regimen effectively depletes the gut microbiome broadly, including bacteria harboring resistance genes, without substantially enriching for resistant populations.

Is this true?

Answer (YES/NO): NO